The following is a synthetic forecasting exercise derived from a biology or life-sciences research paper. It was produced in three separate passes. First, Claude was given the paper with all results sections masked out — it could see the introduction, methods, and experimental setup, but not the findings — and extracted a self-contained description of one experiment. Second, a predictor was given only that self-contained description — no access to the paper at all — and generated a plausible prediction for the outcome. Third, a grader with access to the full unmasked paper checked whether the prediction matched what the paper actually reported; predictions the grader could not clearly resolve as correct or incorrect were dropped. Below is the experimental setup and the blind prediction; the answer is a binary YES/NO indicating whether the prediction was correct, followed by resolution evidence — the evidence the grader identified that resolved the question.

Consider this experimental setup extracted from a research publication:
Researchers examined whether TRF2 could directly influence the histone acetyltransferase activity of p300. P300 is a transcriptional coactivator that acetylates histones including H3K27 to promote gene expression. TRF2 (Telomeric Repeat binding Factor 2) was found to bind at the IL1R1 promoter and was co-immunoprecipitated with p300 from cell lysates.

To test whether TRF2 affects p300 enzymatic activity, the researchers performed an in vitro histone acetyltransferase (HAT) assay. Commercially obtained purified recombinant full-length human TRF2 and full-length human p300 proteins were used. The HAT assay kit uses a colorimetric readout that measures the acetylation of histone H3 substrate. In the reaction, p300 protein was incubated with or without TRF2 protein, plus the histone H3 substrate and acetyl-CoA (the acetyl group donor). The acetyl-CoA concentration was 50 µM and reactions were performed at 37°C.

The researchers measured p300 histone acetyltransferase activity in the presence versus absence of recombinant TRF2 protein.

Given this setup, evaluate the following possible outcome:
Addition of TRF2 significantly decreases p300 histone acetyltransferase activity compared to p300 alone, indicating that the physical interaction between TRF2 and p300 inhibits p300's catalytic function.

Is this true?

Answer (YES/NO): NO